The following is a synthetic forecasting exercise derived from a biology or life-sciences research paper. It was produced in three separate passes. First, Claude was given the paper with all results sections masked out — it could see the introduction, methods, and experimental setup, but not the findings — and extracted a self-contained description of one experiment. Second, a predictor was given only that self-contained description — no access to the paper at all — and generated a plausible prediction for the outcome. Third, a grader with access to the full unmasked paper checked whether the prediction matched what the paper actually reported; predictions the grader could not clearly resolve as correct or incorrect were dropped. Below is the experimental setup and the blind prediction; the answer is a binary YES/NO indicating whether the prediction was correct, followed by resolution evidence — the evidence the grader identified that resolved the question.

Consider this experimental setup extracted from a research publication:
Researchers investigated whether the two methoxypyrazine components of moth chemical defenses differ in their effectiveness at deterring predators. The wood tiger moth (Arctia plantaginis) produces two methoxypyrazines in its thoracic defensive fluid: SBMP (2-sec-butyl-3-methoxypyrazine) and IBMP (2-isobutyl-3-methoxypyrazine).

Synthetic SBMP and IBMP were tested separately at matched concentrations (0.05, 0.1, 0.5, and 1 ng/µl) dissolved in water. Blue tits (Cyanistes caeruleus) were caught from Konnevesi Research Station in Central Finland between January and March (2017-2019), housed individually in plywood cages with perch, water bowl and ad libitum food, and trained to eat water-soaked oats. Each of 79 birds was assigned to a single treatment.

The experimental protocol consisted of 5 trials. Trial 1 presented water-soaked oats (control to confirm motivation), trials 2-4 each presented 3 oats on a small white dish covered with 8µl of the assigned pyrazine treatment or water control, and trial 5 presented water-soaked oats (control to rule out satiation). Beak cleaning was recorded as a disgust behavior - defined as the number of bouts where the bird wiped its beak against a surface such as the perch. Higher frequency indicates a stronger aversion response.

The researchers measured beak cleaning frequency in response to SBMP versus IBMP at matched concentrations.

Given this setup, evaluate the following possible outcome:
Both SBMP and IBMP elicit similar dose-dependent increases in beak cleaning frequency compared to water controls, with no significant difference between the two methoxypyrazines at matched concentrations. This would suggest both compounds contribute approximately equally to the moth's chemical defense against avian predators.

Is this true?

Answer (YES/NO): NO